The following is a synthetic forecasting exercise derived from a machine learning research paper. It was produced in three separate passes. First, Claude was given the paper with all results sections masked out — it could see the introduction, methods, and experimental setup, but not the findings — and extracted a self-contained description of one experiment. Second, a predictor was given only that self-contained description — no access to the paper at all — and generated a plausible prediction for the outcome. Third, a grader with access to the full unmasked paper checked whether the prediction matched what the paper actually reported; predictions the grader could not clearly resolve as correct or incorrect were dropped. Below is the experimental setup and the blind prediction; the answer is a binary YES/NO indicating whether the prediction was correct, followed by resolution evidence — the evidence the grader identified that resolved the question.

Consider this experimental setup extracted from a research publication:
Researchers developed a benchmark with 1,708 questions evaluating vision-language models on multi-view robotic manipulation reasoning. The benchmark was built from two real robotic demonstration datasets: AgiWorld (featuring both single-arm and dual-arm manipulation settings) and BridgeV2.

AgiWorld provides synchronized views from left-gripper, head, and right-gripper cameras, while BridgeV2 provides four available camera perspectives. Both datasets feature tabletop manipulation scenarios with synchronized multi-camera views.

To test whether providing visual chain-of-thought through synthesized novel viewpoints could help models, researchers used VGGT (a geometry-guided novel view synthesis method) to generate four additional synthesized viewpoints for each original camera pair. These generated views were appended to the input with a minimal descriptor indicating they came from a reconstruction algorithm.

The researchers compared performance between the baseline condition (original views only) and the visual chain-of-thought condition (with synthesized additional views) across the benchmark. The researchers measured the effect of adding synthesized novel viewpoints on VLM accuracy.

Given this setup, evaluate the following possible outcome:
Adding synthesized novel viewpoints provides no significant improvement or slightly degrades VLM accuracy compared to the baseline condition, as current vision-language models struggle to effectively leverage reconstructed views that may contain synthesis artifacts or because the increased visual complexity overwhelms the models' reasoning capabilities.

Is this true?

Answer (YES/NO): YES